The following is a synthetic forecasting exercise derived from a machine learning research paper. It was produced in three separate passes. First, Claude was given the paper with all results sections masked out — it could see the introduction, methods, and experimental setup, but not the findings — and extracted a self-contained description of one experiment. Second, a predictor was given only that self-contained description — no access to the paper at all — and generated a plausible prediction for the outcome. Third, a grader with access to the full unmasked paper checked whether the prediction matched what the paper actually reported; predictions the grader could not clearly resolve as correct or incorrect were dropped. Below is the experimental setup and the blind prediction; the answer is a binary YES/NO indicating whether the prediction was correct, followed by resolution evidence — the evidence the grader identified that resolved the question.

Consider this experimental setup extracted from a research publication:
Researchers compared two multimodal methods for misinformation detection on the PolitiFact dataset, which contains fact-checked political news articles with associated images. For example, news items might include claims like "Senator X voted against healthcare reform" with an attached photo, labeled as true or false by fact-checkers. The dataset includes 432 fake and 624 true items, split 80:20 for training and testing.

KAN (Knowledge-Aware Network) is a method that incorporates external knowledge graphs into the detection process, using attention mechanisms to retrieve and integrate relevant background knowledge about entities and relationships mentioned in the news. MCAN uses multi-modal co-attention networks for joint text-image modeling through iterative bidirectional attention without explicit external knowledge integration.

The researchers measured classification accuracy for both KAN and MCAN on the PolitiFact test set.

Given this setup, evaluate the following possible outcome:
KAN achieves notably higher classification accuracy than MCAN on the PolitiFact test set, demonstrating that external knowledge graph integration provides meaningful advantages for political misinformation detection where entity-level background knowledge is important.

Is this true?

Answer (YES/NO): NO